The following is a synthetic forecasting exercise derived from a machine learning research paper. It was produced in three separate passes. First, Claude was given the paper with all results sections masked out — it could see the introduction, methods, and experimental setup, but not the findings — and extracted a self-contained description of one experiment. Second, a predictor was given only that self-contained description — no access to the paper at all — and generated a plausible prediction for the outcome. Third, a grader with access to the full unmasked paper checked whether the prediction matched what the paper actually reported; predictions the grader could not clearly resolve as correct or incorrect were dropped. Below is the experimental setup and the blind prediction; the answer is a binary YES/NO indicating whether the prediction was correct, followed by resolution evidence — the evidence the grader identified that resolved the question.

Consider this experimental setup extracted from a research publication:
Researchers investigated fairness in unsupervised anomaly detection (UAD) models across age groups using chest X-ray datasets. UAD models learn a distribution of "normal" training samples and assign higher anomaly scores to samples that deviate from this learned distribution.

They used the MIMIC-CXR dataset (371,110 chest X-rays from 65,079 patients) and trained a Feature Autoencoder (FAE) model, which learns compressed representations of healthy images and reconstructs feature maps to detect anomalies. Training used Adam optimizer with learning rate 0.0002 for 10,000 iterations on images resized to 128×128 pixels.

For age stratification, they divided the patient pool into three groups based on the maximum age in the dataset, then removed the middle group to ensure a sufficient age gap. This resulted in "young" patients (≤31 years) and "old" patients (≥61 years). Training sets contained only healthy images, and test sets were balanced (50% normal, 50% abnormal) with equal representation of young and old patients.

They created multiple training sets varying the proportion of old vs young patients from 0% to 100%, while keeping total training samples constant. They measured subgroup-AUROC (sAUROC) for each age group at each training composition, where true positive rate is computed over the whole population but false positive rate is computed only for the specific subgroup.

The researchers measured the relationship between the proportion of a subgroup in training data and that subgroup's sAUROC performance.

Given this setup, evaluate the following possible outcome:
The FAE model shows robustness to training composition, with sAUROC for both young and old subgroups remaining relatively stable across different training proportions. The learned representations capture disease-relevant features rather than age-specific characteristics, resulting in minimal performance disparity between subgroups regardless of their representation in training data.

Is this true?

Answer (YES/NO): NO